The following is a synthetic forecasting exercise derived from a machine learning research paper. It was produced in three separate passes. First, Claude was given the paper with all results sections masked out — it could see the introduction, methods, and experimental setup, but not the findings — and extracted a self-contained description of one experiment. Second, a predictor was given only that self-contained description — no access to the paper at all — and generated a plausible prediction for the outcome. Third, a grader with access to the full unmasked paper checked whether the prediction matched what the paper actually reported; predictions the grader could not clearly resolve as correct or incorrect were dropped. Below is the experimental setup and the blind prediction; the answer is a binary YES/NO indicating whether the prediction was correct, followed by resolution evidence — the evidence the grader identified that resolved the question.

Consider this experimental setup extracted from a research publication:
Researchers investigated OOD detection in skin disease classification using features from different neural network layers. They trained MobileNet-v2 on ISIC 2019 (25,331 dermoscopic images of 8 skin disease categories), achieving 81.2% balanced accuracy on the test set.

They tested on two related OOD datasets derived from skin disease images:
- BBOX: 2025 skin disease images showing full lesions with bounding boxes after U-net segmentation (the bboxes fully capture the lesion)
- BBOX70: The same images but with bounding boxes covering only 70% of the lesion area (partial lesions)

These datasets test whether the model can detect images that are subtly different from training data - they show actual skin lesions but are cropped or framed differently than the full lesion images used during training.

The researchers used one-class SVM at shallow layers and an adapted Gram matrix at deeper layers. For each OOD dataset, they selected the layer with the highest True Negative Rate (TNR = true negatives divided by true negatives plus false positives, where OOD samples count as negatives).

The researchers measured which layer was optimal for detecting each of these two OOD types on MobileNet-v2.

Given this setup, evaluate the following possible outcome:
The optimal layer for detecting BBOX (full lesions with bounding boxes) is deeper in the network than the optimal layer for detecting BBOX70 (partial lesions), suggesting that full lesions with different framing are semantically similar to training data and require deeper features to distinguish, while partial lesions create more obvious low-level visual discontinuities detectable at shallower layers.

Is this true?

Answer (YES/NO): YES